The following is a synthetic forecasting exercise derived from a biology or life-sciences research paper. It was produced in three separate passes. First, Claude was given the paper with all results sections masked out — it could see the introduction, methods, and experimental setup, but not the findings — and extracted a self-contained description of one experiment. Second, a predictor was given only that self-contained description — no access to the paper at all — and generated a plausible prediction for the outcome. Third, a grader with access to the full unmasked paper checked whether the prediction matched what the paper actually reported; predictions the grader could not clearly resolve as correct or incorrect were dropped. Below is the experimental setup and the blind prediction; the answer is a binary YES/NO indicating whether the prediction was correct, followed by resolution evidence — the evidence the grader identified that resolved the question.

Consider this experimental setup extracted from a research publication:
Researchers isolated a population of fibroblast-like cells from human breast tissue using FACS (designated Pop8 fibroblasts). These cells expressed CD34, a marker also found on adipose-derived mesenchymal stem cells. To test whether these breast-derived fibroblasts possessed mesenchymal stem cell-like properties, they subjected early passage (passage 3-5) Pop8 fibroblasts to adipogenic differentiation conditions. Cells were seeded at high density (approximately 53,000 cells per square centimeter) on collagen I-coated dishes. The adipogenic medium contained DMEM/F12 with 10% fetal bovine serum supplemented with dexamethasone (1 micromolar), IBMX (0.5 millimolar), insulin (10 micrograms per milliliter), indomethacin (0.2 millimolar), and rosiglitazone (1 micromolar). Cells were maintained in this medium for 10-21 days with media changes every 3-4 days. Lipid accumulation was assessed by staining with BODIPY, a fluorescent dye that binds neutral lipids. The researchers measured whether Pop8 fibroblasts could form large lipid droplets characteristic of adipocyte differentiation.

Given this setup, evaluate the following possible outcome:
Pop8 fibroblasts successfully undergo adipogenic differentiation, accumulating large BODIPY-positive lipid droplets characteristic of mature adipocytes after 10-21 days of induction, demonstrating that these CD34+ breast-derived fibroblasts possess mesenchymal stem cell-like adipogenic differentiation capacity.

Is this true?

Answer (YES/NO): YES